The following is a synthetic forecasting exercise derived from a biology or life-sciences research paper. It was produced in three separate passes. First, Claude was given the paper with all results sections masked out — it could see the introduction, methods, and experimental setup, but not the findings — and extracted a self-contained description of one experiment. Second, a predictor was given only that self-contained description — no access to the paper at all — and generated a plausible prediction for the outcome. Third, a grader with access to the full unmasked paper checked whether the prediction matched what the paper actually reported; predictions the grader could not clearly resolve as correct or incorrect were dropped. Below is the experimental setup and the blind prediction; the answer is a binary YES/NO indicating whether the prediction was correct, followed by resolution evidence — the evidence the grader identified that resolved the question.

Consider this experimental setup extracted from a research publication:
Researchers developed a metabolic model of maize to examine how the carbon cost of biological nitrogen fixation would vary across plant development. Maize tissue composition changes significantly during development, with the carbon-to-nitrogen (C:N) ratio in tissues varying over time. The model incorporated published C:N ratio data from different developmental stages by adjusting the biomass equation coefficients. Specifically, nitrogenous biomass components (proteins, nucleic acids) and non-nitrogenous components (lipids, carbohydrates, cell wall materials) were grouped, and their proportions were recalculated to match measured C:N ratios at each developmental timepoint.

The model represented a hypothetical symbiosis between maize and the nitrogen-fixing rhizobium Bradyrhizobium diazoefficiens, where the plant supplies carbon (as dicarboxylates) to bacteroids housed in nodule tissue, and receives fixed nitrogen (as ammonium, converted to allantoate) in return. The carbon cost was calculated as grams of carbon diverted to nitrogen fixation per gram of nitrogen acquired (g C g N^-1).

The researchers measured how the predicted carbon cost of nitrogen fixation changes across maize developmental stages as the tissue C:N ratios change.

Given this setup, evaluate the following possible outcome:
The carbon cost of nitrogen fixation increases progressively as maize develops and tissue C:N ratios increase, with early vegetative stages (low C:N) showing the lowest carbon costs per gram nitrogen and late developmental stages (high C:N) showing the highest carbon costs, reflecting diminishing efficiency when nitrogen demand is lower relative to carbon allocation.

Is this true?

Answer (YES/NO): YES